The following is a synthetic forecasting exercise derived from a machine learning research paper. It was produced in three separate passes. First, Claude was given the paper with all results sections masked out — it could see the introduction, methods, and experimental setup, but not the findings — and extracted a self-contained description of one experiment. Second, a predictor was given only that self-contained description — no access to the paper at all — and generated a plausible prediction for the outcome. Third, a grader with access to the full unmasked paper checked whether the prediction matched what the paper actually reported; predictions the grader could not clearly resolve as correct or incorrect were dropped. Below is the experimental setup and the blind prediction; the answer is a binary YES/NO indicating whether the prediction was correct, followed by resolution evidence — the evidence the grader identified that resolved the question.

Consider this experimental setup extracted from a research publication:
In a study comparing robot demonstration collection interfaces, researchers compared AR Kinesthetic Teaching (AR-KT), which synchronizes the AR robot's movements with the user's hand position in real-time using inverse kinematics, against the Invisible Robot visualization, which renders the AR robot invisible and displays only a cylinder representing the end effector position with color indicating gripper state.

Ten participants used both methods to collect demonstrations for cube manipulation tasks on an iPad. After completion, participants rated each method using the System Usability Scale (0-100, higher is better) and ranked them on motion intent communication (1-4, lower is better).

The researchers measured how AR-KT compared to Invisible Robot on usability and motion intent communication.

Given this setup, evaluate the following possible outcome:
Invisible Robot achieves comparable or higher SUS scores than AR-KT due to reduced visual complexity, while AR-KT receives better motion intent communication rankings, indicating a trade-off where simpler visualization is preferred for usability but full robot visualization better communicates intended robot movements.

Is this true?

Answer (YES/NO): NO